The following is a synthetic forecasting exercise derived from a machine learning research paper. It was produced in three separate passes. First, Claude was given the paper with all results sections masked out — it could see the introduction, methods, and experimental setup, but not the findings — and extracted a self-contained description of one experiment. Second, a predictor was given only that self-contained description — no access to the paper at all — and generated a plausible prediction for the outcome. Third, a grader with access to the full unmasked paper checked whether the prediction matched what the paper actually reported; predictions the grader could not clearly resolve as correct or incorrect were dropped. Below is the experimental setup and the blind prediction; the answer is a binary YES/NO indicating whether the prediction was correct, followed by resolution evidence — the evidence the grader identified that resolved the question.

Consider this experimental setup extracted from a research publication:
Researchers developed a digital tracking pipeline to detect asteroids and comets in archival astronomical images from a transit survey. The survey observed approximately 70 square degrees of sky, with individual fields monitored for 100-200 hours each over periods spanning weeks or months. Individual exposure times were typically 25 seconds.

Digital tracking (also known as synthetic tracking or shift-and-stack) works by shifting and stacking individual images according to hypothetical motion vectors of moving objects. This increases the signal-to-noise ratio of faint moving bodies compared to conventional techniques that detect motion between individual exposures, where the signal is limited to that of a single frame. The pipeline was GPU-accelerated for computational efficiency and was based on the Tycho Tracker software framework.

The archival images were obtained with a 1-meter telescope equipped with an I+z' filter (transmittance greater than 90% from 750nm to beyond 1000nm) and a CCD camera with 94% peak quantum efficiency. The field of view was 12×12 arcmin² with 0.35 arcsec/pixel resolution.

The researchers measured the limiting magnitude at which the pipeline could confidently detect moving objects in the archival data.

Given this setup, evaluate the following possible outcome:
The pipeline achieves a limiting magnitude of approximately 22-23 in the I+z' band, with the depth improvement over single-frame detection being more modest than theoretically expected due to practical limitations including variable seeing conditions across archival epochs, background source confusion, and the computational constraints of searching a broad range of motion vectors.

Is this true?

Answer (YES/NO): NO